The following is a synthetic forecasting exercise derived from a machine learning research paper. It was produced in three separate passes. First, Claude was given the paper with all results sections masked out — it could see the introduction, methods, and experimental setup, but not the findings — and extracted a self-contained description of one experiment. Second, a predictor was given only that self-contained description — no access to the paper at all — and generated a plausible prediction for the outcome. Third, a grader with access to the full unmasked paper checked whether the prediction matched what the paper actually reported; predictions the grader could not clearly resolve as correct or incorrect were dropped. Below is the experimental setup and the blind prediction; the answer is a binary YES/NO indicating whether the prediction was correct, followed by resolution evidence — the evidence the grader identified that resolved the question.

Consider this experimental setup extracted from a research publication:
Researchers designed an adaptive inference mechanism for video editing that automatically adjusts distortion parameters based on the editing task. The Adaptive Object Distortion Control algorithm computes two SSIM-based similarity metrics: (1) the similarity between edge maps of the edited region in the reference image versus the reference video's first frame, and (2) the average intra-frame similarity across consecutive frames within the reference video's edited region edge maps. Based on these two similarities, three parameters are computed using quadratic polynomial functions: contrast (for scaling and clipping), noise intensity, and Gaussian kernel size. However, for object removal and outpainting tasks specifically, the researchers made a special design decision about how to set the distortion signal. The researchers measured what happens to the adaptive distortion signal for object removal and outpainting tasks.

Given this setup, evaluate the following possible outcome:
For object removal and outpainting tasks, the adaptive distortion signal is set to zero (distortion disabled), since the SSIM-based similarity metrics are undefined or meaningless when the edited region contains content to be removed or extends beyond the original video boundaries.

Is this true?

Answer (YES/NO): YES